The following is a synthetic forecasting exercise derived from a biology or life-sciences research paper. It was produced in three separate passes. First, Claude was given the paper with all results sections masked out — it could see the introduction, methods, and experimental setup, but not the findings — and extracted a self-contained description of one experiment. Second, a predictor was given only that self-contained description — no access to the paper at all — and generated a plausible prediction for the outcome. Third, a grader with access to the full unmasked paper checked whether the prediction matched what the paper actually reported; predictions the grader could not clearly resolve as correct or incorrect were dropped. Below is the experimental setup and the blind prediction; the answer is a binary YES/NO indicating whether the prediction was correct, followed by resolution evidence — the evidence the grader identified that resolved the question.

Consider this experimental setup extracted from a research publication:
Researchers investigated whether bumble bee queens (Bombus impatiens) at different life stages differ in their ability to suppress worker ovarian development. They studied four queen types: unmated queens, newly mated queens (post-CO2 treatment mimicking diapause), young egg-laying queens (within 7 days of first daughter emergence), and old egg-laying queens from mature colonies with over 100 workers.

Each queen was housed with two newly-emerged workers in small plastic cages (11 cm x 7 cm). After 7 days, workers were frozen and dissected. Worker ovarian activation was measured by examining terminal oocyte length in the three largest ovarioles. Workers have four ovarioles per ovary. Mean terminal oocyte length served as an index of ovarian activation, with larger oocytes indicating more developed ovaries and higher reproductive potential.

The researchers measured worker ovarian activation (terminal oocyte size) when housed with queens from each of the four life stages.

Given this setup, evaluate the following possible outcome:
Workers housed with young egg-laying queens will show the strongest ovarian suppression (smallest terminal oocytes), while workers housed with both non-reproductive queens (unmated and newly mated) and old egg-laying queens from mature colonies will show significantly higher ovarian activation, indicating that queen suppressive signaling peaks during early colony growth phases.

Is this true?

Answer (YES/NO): NO